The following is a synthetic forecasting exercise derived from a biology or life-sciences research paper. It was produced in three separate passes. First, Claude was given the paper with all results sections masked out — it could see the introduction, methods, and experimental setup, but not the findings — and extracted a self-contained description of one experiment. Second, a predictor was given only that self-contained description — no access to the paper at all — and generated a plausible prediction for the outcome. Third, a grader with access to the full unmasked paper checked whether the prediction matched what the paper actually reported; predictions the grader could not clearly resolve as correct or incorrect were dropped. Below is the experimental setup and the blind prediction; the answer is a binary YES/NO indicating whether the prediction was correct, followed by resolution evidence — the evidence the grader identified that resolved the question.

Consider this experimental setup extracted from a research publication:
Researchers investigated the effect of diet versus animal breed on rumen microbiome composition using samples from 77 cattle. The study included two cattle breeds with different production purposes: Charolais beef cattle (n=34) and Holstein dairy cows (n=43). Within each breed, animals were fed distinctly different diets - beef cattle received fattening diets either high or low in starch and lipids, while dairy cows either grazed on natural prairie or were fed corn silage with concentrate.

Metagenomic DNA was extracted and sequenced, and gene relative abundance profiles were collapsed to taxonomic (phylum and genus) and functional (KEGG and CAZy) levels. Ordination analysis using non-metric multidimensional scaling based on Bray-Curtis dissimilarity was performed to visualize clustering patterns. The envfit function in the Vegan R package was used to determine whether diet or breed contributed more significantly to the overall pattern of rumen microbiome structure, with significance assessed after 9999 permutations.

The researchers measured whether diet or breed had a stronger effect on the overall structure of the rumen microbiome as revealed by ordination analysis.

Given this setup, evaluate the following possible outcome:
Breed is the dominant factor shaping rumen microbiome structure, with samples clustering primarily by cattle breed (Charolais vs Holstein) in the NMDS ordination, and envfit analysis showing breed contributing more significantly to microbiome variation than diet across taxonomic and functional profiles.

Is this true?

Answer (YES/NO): NO